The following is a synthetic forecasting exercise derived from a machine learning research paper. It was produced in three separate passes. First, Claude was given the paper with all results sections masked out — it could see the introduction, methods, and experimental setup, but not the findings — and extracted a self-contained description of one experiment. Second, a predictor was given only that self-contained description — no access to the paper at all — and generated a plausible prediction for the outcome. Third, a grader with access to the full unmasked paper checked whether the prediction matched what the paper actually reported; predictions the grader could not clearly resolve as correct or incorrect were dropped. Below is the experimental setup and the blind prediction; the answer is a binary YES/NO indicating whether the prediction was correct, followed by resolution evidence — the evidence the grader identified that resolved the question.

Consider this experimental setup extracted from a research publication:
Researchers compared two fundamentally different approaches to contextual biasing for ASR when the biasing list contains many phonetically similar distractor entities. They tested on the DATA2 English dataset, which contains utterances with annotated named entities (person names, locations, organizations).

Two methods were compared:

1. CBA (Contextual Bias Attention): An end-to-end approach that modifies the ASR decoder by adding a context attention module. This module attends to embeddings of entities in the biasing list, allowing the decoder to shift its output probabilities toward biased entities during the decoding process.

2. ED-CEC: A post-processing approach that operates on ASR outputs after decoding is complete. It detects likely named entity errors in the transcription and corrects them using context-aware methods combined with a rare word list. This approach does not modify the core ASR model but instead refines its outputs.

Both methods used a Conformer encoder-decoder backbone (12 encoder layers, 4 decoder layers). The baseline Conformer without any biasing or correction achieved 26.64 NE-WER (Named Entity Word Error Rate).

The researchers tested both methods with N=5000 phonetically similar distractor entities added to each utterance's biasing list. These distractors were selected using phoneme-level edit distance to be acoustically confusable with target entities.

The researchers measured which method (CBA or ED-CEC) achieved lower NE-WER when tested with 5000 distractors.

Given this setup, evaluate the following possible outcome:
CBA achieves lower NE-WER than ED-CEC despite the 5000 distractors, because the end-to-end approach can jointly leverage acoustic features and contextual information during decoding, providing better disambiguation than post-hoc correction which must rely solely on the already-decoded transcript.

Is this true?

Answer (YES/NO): NO